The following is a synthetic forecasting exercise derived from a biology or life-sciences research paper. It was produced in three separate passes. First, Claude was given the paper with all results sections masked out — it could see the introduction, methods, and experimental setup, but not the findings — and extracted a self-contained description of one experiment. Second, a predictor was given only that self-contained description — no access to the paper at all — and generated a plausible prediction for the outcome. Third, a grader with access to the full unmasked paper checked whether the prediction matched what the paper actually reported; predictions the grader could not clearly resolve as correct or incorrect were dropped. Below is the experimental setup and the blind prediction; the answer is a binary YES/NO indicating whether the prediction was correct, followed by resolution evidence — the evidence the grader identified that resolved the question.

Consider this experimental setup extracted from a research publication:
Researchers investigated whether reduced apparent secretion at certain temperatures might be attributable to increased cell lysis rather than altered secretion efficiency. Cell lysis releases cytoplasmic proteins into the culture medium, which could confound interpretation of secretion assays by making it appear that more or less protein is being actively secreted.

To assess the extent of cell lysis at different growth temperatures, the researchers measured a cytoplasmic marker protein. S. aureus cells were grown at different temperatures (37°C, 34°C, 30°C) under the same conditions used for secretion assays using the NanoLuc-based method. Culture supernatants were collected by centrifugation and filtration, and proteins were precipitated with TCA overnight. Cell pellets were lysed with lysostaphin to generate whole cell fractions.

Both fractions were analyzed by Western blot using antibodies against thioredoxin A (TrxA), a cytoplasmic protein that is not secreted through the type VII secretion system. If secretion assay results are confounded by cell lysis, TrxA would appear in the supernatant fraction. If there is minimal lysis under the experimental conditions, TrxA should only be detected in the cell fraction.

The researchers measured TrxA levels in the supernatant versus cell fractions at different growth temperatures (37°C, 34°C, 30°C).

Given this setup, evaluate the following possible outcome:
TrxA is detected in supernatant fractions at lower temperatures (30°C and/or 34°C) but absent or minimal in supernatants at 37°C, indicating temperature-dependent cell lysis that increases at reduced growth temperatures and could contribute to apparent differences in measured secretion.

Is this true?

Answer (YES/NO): NO